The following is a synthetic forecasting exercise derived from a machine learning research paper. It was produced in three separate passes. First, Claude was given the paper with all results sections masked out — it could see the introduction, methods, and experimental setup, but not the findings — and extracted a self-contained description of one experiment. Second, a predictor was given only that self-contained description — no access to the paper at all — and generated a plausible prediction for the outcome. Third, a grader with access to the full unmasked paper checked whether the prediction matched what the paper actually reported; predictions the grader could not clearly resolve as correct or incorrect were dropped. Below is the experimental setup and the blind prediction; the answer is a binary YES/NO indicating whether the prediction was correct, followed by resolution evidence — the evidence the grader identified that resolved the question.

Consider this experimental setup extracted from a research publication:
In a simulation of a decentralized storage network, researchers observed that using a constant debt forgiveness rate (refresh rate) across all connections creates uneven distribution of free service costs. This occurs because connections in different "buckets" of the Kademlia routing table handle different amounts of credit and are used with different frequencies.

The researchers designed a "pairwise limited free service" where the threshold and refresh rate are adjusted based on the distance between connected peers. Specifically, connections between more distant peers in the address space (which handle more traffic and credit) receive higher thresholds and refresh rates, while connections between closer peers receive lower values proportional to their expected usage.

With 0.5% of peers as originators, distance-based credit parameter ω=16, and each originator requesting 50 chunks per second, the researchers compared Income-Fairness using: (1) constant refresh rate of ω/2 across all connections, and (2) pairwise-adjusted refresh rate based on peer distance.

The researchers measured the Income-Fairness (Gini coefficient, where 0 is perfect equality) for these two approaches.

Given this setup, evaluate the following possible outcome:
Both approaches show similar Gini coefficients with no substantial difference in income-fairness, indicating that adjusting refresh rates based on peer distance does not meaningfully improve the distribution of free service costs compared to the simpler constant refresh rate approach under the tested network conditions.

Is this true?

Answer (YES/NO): NO